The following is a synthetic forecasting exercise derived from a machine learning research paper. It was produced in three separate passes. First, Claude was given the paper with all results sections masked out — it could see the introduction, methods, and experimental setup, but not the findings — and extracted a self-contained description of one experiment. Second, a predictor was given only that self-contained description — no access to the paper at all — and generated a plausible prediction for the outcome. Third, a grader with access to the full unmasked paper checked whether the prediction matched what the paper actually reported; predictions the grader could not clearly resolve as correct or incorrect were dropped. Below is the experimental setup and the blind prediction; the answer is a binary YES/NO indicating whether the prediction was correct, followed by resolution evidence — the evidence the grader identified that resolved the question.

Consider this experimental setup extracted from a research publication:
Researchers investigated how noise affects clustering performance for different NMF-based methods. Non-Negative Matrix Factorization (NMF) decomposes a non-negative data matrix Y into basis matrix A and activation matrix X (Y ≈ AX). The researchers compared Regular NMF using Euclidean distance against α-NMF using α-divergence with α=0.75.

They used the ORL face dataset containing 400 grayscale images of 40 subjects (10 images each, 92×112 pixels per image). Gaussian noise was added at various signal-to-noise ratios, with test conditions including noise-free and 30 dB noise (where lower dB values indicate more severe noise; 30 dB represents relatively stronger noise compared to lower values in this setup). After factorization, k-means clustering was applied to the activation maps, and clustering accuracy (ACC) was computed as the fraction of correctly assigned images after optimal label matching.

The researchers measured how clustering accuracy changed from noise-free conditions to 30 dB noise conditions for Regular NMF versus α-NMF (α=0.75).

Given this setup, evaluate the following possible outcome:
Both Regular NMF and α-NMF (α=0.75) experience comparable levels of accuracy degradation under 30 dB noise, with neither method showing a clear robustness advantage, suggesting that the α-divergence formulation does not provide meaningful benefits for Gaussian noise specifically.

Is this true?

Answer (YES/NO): NO